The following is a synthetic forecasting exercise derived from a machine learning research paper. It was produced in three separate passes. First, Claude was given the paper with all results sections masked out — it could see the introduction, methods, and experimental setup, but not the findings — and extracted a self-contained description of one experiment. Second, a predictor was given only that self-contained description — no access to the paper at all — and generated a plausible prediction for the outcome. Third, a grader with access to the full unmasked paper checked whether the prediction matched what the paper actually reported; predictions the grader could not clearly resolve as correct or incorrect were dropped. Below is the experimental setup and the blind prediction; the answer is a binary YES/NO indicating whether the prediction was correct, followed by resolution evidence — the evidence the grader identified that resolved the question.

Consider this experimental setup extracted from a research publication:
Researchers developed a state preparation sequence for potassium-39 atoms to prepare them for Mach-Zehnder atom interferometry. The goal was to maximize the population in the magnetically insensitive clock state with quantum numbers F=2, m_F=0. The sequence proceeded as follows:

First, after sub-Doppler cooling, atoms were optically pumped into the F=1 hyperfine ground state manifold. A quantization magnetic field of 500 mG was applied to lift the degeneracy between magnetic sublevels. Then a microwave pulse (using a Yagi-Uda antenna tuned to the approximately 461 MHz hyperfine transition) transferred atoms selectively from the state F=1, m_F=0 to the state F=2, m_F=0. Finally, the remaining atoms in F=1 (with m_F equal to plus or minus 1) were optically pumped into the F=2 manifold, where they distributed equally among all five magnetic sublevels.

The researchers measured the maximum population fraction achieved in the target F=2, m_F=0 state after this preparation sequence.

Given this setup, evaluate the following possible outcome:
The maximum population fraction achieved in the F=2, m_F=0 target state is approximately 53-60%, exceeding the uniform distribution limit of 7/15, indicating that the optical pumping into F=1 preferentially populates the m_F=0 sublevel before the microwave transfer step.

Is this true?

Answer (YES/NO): NO